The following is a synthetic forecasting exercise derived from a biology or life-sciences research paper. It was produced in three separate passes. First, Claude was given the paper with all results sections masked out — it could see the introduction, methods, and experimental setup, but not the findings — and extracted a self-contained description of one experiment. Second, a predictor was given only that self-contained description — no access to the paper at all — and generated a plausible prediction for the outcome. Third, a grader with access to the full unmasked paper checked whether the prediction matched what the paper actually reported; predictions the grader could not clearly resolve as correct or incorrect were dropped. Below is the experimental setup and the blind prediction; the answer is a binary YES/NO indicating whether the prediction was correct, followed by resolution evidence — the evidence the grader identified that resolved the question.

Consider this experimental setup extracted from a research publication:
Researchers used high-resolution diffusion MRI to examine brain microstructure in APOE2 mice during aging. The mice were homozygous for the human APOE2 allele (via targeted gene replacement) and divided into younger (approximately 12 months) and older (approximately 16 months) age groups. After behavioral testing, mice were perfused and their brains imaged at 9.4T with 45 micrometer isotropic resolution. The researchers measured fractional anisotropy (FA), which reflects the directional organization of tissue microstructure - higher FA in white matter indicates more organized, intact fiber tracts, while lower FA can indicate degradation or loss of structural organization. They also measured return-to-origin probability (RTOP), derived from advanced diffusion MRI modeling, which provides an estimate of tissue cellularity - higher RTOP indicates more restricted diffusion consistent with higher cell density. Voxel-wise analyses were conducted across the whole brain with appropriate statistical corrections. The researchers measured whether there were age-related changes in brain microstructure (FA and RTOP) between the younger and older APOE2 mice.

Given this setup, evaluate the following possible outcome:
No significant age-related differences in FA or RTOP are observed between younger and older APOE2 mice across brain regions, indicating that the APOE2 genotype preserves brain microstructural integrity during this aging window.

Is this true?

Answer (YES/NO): NO